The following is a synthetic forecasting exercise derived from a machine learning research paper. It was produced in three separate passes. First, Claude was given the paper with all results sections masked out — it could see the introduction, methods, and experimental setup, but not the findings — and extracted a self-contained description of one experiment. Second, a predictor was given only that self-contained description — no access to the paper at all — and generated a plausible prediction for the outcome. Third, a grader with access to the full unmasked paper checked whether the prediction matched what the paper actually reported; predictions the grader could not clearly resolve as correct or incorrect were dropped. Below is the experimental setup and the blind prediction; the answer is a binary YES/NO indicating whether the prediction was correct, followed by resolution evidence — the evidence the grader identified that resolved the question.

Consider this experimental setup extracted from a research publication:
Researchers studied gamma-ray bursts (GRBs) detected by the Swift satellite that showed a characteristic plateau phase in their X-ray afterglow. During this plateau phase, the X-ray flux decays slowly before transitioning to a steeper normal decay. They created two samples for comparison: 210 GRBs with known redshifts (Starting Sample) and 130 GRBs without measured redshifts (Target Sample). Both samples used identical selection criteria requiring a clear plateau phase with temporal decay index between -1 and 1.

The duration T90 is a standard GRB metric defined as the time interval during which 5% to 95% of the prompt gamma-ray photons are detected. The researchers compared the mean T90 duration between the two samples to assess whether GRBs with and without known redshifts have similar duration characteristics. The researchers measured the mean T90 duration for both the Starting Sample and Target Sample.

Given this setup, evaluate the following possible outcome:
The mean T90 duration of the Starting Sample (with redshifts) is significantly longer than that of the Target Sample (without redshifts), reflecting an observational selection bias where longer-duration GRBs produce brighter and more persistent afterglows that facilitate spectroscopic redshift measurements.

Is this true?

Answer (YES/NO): NO